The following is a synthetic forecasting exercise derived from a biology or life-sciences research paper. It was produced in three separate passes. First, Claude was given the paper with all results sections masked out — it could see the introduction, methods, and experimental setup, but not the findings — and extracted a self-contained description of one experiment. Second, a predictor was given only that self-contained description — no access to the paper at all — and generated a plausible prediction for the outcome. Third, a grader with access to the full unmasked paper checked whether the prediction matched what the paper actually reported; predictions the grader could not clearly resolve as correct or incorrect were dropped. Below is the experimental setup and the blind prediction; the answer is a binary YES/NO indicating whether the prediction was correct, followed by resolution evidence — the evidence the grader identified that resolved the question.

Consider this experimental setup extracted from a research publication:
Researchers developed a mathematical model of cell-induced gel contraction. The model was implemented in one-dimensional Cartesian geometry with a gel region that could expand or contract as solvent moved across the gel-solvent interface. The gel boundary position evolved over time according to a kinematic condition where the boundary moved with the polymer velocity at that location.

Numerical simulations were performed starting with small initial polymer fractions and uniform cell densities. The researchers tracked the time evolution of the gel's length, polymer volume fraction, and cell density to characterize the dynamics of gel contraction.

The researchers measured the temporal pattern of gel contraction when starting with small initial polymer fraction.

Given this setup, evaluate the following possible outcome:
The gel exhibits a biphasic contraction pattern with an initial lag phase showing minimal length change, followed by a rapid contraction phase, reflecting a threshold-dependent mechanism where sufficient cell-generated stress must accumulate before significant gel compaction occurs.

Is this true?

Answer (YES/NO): NO